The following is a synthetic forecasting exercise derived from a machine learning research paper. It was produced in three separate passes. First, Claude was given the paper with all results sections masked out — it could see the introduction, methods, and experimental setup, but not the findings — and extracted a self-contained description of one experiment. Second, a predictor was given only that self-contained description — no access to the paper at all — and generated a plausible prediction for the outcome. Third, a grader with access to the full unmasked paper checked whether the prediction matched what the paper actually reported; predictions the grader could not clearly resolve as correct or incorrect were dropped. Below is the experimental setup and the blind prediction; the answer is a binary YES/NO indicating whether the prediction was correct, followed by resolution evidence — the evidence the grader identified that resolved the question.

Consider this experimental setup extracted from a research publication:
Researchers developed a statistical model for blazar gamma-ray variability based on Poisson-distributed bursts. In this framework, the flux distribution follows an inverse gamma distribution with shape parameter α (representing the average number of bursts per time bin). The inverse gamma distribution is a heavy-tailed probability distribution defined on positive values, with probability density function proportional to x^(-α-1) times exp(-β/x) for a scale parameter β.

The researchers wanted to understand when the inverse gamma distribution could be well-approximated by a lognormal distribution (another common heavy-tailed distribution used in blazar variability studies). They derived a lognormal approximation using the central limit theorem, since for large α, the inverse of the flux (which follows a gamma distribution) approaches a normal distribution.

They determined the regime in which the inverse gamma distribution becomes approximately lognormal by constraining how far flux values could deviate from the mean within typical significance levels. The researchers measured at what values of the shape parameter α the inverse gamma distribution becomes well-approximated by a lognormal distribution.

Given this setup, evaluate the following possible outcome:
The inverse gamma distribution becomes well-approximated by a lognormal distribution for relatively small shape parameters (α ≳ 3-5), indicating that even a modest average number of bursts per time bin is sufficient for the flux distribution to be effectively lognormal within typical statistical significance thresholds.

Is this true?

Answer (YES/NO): NO